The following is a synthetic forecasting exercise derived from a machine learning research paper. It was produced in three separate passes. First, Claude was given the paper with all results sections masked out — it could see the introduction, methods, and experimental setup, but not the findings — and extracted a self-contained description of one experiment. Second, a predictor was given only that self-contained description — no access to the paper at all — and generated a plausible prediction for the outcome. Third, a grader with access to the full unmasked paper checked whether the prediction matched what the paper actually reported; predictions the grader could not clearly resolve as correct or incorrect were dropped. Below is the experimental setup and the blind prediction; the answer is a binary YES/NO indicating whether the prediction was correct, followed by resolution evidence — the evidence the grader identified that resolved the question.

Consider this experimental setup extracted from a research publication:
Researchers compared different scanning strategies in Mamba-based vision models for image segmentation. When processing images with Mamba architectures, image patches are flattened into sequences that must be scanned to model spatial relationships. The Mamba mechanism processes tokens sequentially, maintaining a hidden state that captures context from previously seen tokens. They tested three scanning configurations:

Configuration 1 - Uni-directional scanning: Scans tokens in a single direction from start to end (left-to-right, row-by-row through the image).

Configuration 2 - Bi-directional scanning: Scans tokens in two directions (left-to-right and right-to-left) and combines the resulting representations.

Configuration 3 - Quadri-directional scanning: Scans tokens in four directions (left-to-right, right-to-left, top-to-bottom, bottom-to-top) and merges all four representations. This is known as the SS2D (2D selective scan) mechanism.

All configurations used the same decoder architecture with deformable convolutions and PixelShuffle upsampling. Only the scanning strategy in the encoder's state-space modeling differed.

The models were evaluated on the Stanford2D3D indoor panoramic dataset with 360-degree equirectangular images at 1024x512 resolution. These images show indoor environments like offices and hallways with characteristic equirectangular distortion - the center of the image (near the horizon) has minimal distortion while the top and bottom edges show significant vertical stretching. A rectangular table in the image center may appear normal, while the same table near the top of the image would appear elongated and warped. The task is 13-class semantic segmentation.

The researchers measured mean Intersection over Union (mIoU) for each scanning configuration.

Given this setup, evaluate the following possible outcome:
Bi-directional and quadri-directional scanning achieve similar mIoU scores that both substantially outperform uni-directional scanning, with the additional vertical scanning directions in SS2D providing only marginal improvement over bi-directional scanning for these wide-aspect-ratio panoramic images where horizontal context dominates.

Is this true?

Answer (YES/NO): NO